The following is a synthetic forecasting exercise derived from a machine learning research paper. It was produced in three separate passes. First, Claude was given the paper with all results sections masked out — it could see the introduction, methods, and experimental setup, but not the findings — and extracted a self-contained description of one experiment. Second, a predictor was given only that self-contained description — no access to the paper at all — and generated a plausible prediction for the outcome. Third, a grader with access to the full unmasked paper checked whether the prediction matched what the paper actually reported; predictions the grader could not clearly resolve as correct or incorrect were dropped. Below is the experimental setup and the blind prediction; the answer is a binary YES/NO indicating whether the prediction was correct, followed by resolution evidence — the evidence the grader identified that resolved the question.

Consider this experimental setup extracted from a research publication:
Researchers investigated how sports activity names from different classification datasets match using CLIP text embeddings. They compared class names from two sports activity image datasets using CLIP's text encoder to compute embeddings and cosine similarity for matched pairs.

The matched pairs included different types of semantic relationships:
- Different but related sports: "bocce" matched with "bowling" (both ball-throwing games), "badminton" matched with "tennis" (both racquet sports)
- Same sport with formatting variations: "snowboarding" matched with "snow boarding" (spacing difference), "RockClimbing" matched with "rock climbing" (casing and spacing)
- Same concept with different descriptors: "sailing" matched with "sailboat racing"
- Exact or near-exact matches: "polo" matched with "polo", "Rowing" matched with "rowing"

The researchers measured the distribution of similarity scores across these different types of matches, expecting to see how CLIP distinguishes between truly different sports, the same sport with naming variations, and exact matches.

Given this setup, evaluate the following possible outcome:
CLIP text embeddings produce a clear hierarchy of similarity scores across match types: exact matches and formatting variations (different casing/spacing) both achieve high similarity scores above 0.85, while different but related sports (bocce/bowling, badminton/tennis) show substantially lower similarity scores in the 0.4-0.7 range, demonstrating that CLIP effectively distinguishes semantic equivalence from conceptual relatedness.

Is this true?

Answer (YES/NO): NO